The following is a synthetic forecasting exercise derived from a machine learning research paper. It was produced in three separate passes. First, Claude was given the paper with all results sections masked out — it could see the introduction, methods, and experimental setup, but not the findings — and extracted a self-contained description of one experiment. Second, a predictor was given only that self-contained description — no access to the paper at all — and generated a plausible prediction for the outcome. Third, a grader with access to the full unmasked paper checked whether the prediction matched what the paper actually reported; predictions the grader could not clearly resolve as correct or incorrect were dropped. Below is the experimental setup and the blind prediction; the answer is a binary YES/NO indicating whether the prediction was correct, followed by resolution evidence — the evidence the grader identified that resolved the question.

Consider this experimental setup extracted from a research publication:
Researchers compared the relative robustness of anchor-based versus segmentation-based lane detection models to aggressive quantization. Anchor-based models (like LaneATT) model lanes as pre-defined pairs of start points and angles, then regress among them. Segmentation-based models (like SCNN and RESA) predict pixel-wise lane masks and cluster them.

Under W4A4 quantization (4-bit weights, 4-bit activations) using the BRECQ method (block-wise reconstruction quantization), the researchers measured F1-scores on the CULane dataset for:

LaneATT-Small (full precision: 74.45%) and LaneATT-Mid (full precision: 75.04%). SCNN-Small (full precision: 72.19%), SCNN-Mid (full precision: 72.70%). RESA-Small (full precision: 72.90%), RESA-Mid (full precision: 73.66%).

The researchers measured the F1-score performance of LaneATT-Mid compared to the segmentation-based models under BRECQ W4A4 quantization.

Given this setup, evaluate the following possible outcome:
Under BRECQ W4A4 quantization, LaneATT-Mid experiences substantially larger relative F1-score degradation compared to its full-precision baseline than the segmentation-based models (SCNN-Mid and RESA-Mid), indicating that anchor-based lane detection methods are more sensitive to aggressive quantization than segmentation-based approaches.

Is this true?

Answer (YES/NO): YES